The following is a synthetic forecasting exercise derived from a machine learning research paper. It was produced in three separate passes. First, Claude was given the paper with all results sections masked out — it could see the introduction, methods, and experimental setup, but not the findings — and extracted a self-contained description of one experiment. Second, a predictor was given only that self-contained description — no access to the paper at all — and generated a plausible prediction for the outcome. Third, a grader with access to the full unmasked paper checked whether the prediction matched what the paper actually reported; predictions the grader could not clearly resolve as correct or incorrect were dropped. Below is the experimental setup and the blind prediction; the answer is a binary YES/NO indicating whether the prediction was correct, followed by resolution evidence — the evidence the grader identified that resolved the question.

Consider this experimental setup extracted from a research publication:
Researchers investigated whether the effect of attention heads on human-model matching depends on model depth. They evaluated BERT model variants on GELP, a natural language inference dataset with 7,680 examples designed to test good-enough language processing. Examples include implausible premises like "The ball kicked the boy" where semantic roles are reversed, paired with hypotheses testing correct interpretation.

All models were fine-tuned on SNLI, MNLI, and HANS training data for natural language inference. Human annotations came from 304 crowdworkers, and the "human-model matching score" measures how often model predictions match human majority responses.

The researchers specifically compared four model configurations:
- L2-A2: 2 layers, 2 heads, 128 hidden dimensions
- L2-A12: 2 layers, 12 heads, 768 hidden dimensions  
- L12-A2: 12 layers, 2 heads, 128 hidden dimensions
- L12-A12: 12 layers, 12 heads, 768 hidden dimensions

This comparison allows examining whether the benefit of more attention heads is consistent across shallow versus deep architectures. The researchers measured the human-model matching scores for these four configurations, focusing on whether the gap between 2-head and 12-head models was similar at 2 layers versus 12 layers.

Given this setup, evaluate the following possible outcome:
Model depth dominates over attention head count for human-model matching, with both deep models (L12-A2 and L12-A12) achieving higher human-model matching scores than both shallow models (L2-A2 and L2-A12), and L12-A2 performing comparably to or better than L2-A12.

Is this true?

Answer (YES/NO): NO